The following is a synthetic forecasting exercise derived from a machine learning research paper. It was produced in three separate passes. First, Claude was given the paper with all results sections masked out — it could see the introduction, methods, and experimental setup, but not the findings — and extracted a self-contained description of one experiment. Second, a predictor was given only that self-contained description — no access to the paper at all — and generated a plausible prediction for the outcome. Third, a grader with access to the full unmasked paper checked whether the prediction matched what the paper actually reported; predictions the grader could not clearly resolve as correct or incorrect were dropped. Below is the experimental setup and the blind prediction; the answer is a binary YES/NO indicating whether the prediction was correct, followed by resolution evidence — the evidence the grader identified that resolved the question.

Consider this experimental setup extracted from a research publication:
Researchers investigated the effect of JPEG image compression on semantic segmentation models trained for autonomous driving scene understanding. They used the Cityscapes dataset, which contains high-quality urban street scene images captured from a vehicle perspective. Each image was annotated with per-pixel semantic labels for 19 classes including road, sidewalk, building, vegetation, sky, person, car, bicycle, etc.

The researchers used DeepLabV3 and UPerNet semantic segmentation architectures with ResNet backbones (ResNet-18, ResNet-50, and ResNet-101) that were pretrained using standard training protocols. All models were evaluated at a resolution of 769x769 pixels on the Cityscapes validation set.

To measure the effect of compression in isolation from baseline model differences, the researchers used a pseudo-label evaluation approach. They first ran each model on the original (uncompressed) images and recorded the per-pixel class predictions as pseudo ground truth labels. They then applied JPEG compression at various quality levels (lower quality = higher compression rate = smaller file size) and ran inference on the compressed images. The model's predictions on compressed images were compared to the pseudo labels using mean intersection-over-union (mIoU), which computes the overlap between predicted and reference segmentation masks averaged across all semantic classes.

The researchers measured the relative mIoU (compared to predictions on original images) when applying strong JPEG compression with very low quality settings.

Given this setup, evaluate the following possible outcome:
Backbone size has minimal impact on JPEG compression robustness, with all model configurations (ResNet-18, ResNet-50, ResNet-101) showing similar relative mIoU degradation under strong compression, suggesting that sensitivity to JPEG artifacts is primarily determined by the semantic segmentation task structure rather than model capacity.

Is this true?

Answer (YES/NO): YES